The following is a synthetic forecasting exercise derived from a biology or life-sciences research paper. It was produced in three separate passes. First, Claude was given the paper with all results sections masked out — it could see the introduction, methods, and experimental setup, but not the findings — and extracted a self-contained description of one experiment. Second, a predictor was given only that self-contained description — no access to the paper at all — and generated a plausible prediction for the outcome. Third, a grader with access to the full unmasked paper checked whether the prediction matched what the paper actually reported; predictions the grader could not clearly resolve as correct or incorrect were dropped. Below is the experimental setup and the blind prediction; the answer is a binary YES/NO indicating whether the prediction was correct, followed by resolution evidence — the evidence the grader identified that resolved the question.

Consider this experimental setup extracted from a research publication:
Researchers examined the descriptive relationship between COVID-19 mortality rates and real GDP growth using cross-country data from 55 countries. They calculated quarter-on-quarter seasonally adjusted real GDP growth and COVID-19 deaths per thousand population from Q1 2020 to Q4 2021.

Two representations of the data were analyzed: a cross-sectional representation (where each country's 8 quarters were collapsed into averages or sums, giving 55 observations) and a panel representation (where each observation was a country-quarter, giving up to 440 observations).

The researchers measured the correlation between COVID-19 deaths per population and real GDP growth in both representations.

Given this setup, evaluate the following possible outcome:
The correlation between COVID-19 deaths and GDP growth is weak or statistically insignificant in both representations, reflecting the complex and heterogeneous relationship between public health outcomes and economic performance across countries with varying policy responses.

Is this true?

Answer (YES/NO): YES